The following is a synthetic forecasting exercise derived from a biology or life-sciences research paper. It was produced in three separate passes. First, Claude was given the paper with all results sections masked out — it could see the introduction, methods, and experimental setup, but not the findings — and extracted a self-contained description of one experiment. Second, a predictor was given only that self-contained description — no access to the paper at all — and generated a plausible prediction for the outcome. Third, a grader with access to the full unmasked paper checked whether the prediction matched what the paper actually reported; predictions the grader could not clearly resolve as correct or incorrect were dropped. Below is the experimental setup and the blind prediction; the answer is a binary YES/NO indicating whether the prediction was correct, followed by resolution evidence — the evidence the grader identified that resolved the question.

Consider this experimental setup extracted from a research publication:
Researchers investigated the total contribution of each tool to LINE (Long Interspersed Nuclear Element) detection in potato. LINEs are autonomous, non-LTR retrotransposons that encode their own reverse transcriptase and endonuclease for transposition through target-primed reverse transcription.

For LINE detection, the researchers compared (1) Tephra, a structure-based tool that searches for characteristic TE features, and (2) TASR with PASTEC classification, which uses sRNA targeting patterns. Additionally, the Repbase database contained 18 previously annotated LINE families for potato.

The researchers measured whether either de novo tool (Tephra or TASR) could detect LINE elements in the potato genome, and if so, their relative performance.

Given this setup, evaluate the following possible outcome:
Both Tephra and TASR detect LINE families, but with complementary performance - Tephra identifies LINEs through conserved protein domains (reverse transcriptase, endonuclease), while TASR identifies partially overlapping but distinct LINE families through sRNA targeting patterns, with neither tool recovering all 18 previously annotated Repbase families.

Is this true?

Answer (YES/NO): NO